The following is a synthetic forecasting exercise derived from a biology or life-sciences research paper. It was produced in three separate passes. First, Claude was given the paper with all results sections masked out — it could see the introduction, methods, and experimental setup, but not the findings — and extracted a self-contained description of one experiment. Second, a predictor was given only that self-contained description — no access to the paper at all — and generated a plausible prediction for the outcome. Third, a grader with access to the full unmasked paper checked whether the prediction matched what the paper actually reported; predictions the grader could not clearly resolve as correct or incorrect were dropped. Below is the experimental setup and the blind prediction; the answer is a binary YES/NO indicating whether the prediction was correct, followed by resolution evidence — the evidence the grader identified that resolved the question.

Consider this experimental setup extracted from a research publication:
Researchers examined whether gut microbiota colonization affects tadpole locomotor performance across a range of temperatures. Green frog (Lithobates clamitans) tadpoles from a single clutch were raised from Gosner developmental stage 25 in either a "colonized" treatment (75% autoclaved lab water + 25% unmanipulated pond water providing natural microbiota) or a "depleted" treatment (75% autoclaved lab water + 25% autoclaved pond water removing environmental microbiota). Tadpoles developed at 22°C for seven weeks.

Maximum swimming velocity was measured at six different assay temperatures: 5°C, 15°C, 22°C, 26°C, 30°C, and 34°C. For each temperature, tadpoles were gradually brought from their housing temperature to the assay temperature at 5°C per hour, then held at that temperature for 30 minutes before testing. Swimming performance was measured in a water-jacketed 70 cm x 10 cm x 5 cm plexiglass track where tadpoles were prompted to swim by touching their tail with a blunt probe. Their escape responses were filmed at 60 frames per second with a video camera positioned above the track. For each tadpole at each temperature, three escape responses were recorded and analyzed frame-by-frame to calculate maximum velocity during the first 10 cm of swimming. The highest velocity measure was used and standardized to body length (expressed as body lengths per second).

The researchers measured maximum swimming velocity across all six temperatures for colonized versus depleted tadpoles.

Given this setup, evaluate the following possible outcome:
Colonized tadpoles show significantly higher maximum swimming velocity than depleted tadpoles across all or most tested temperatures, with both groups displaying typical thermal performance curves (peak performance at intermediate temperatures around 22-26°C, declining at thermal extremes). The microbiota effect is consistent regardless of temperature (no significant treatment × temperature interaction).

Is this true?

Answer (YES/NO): NO